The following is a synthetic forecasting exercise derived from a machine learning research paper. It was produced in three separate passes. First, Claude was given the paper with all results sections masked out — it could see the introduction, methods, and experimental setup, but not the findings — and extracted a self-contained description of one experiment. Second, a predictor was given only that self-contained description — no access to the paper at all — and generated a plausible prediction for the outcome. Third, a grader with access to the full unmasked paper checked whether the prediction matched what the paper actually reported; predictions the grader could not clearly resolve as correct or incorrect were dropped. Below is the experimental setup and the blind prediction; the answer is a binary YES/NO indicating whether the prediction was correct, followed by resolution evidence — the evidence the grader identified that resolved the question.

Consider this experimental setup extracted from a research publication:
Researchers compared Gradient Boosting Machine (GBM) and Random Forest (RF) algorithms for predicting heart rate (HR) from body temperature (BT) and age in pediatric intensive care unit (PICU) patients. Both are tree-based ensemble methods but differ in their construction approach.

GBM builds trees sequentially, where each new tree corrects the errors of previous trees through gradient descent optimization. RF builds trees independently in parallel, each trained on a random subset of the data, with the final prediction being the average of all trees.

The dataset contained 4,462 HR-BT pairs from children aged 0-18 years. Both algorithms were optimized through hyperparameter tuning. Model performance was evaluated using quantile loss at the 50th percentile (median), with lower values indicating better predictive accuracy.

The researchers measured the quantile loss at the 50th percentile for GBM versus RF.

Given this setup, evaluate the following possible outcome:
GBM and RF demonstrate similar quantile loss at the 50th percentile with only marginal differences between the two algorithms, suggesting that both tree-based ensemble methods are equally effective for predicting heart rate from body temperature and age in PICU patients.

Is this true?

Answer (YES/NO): NO